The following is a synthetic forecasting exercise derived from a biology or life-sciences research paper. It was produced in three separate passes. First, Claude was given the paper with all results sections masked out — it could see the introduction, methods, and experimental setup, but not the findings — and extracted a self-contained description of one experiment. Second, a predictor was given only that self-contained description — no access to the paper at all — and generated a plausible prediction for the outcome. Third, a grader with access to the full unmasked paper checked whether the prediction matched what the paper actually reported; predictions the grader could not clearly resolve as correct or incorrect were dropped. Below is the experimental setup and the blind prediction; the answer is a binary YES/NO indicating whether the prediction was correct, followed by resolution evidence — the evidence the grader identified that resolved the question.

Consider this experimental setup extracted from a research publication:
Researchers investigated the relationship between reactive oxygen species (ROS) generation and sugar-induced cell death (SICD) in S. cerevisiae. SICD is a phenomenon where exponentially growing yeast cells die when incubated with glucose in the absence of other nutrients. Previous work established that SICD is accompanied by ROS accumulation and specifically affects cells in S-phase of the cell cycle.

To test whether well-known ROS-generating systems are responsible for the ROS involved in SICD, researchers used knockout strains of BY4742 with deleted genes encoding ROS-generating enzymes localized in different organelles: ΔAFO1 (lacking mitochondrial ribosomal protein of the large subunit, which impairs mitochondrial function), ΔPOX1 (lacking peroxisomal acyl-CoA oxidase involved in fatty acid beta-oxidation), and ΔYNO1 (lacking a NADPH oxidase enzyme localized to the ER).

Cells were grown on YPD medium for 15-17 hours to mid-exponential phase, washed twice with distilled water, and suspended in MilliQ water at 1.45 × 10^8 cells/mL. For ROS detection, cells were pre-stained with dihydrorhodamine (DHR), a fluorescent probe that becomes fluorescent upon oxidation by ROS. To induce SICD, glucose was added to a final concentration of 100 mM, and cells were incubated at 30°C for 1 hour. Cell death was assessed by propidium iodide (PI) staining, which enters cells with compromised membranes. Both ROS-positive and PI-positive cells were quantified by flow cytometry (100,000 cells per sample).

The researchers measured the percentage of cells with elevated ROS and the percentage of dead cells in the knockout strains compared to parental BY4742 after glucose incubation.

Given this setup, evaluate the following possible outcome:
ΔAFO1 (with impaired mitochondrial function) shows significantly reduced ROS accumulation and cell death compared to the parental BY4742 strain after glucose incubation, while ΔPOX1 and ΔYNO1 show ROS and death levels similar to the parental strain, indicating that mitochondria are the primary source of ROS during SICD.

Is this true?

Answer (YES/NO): NO